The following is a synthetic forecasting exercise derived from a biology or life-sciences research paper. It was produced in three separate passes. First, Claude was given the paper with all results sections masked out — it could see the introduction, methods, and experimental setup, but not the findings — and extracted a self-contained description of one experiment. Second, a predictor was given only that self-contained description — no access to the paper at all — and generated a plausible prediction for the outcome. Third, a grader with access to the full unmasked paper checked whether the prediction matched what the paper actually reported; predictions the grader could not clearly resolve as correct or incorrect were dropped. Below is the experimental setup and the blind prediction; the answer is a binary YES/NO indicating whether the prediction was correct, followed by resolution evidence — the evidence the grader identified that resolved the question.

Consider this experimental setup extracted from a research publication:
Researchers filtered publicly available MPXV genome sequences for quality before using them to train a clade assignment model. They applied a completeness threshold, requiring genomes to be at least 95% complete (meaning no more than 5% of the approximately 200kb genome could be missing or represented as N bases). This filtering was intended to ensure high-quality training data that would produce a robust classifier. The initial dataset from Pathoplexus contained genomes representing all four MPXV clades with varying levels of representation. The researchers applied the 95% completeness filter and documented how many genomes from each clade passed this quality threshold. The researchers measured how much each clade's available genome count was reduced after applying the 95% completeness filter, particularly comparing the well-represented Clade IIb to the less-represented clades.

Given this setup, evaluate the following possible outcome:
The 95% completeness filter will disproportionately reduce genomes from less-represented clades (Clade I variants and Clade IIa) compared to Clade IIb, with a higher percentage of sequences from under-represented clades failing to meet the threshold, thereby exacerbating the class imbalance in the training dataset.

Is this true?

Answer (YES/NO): NO